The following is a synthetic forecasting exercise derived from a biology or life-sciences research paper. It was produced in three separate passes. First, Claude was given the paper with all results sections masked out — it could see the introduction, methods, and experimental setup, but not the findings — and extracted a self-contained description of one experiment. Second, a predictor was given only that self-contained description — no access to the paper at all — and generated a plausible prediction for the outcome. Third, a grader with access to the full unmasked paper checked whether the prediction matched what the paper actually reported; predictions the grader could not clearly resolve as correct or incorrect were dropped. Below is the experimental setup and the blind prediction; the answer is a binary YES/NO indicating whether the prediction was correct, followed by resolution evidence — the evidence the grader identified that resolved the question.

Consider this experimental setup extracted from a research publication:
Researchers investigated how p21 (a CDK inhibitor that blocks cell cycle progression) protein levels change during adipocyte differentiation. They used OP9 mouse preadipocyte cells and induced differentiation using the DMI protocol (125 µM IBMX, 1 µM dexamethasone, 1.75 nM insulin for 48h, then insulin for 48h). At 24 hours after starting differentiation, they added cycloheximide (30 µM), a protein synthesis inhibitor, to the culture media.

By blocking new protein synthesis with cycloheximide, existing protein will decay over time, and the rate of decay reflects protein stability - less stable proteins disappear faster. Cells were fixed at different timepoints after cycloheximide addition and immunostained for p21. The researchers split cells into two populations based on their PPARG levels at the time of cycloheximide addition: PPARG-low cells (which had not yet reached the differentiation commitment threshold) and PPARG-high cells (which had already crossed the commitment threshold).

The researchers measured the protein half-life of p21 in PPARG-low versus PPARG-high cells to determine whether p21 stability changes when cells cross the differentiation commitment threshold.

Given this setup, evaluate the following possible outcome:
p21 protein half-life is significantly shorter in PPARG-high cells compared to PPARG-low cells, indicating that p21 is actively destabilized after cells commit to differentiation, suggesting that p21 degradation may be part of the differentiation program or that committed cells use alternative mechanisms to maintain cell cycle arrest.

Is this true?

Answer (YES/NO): NO